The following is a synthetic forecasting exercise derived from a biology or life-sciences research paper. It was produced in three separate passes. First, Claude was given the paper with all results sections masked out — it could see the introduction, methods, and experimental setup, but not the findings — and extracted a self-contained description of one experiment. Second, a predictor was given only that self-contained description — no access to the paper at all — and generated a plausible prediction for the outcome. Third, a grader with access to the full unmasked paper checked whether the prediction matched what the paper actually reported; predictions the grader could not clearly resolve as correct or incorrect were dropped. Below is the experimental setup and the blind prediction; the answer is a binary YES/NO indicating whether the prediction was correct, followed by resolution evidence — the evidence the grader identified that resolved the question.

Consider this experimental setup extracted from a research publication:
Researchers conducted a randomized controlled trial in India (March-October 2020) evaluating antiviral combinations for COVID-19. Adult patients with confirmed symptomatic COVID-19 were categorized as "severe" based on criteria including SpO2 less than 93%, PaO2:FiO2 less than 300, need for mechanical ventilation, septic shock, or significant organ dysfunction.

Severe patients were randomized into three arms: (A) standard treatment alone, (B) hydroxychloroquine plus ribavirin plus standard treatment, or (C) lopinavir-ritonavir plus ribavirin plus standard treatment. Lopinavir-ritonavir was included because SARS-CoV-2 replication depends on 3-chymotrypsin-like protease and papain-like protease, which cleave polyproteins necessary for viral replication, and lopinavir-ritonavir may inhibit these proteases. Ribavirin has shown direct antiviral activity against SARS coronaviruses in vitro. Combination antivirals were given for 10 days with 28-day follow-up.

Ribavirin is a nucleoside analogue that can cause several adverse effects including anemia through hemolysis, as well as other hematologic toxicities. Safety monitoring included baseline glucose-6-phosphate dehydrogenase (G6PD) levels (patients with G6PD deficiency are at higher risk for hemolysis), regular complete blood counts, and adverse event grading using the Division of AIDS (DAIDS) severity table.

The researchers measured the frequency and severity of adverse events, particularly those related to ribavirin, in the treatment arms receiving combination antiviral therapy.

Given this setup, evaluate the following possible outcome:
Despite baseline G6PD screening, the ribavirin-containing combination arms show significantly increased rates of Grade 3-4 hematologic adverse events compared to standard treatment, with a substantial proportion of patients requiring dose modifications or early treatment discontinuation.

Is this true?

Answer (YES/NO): NO